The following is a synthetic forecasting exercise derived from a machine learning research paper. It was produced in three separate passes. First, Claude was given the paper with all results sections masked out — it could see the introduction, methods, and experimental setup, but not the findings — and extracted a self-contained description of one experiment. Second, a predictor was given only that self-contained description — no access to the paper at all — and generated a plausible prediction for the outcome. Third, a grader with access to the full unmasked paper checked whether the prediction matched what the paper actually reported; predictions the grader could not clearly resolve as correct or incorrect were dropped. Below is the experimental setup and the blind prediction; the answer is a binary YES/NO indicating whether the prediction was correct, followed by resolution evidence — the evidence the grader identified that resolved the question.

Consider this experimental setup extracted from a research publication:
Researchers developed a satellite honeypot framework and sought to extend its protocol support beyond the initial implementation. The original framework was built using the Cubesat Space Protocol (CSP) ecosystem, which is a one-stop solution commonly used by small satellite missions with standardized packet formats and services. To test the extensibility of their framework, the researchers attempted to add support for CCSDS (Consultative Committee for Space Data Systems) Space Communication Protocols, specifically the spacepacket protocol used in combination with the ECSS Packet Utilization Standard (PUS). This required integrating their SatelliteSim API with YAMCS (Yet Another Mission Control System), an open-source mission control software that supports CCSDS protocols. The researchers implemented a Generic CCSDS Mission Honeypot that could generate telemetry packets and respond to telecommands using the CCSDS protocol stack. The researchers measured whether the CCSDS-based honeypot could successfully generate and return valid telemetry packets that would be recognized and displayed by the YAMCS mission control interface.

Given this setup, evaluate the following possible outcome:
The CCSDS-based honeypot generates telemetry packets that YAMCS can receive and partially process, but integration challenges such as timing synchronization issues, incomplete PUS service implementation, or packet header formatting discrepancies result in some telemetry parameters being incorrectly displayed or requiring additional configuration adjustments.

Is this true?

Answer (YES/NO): NO